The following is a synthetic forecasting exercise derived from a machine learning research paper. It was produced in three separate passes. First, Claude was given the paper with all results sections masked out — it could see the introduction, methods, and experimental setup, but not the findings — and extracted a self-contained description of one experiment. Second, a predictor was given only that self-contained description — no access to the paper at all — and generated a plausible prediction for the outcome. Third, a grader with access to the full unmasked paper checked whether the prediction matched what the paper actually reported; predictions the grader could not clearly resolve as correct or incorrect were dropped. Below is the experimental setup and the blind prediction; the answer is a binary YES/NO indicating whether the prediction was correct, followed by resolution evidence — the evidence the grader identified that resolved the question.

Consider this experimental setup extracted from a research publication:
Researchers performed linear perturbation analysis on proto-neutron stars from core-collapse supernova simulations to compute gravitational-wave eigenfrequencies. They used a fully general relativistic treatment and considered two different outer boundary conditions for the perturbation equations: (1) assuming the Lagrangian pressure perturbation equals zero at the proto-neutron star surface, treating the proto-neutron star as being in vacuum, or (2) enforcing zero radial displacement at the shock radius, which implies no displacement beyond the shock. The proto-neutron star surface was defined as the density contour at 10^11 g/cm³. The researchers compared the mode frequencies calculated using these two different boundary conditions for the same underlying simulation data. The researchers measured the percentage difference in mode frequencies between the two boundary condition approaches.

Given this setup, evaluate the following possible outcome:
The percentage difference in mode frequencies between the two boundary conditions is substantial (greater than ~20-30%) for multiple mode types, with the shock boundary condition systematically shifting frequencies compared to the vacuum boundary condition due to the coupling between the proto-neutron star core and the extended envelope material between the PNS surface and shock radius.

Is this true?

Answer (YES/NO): NO